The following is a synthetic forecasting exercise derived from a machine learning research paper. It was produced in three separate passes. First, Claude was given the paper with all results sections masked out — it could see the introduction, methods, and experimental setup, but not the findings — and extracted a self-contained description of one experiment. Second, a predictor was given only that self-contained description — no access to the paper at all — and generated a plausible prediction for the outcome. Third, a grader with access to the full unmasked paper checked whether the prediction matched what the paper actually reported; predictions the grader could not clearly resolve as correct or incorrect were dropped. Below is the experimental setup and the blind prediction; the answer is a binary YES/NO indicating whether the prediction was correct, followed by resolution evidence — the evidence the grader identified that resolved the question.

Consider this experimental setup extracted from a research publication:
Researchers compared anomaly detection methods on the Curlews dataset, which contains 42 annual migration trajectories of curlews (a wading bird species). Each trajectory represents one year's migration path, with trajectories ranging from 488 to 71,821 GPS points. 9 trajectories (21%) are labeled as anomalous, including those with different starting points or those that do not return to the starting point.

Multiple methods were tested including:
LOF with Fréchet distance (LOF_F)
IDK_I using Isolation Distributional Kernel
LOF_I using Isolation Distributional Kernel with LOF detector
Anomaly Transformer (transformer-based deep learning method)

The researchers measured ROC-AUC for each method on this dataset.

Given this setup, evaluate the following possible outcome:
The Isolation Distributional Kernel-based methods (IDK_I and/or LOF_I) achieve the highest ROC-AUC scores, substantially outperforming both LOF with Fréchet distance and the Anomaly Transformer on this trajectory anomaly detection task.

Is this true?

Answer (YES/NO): NO